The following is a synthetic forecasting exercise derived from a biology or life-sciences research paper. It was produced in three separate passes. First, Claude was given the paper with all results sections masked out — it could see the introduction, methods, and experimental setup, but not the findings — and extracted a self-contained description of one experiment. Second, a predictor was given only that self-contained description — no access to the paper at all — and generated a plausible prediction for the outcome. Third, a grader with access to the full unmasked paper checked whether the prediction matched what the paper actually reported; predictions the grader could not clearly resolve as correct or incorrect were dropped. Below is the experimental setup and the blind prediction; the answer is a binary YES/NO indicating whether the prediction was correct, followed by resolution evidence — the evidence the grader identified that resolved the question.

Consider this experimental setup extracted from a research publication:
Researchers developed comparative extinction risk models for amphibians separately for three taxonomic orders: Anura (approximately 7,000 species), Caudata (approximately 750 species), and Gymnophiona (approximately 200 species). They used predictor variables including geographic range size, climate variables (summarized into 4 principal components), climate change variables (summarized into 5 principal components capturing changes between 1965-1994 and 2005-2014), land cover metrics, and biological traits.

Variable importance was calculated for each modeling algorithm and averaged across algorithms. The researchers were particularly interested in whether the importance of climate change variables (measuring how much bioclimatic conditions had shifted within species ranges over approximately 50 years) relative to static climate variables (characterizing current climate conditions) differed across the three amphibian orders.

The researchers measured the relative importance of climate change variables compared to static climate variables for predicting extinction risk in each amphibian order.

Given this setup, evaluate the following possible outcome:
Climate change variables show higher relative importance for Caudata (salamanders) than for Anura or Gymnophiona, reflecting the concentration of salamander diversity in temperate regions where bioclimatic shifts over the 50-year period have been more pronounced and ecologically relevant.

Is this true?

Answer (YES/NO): NO